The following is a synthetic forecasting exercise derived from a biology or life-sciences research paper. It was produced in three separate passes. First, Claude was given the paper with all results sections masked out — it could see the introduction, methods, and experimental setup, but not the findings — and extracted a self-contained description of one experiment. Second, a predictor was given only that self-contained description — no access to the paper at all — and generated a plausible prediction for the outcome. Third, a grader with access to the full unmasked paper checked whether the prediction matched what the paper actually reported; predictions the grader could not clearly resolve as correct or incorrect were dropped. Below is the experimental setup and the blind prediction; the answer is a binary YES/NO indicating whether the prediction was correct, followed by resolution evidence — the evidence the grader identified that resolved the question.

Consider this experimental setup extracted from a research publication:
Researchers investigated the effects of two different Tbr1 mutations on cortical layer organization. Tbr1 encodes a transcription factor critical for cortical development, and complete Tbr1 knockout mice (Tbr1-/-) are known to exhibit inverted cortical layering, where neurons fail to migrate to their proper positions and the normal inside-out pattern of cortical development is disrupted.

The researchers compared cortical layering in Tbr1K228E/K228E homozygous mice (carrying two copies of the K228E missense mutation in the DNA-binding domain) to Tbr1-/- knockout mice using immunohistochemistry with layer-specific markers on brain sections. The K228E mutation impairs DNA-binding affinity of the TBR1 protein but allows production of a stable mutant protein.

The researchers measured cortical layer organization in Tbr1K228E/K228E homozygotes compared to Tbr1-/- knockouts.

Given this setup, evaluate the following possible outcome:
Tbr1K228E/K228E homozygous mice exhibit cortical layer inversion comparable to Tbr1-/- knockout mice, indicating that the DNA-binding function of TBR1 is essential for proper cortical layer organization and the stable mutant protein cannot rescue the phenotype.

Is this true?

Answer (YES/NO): NO